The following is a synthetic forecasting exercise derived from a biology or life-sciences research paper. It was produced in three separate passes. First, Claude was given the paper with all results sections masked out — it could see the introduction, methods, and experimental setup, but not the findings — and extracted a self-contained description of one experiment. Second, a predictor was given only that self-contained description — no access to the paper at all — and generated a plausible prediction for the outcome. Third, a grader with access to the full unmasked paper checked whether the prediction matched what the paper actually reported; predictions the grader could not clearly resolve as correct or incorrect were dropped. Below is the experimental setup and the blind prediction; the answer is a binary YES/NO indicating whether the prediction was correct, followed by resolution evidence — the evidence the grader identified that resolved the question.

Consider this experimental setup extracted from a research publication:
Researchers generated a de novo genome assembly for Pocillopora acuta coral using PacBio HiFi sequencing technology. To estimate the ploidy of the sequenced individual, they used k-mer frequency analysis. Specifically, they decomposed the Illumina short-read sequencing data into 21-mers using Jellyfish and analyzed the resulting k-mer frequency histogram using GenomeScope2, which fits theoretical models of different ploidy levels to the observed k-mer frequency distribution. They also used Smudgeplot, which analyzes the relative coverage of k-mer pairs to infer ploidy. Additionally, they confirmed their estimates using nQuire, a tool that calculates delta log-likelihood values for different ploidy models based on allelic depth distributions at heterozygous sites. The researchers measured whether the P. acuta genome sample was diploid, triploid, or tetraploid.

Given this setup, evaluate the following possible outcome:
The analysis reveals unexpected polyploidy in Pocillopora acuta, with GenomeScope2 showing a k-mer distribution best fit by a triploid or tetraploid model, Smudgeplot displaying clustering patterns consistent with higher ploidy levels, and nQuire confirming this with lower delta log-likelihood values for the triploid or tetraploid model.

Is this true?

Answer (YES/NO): YES